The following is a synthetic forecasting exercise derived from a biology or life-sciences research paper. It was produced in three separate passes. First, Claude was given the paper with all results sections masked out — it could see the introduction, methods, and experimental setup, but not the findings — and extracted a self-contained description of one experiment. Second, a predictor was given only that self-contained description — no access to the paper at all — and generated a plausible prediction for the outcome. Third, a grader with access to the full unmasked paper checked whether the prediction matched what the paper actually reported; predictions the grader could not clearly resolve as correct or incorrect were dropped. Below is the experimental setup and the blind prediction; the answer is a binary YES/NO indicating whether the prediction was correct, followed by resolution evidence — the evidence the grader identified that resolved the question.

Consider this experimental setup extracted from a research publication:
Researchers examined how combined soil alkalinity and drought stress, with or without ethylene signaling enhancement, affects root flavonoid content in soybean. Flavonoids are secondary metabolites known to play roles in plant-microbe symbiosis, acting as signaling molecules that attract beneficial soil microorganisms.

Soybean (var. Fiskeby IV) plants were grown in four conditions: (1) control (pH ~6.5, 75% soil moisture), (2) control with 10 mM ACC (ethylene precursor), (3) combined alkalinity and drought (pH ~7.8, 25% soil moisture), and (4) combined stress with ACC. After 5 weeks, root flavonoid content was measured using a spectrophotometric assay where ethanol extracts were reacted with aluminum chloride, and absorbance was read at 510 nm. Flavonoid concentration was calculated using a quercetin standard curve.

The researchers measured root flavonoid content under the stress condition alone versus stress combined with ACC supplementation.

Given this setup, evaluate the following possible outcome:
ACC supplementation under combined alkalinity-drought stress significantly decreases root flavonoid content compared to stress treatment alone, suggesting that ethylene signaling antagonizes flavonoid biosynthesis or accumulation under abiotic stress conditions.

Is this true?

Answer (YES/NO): NO